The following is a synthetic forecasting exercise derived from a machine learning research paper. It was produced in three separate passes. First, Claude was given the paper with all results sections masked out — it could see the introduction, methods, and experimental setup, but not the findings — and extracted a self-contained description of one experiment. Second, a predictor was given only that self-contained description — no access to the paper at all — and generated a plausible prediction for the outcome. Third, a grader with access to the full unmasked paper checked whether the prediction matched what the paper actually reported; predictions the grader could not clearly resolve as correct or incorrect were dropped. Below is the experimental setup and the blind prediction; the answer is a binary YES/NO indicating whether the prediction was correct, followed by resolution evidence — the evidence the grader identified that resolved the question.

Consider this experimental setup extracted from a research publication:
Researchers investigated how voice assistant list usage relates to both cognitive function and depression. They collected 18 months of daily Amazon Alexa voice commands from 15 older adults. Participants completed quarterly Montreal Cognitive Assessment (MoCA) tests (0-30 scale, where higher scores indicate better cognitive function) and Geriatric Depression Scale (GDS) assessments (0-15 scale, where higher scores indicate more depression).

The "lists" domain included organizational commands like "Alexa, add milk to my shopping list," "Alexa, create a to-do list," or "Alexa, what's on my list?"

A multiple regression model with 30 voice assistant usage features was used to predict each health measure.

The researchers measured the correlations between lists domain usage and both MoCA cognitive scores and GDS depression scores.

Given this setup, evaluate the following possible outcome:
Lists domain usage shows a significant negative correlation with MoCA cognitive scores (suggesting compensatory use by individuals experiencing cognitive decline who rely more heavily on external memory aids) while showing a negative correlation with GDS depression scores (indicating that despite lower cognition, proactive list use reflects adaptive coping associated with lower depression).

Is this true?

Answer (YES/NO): NO